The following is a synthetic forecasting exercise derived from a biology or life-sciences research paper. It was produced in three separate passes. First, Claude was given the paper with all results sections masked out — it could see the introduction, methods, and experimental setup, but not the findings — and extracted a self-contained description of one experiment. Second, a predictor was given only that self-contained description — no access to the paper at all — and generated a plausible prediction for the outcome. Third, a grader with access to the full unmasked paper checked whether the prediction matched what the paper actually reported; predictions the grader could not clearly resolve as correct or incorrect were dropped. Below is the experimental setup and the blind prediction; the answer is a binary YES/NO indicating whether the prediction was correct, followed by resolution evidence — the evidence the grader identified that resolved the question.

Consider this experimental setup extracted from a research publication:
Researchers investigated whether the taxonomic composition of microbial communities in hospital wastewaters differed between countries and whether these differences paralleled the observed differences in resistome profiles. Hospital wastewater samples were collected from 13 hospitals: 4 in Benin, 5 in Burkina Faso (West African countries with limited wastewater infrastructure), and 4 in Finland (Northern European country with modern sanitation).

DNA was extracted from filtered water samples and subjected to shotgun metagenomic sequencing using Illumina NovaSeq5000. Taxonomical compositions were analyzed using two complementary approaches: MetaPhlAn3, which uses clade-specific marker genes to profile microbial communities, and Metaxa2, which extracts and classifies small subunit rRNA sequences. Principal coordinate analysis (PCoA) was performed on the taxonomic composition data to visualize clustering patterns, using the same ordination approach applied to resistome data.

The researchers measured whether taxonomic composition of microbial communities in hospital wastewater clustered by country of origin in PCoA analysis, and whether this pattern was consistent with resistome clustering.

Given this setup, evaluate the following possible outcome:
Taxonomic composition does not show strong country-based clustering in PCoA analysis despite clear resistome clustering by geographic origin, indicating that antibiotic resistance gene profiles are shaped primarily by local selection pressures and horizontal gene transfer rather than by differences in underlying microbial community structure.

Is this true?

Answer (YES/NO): YES